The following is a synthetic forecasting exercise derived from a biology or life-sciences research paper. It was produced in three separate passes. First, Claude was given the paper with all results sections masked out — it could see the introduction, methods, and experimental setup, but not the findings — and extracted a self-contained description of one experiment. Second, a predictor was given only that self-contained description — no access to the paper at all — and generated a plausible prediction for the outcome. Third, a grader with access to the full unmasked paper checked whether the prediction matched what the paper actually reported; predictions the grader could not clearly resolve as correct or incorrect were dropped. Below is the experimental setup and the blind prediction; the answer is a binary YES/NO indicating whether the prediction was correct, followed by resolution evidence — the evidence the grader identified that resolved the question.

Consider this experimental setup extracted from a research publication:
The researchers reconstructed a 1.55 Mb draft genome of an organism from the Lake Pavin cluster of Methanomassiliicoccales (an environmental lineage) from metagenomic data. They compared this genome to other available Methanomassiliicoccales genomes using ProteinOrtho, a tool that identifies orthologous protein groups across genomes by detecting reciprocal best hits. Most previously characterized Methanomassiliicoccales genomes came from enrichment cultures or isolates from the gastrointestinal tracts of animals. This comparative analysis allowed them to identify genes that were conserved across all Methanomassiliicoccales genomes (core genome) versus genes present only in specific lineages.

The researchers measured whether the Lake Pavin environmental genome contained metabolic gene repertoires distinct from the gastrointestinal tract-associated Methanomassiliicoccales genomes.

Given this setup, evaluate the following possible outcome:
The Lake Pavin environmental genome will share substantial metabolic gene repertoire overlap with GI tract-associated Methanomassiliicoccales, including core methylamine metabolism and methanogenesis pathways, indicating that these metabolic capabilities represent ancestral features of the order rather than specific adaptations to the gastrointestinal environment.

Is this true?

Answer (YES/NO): NO